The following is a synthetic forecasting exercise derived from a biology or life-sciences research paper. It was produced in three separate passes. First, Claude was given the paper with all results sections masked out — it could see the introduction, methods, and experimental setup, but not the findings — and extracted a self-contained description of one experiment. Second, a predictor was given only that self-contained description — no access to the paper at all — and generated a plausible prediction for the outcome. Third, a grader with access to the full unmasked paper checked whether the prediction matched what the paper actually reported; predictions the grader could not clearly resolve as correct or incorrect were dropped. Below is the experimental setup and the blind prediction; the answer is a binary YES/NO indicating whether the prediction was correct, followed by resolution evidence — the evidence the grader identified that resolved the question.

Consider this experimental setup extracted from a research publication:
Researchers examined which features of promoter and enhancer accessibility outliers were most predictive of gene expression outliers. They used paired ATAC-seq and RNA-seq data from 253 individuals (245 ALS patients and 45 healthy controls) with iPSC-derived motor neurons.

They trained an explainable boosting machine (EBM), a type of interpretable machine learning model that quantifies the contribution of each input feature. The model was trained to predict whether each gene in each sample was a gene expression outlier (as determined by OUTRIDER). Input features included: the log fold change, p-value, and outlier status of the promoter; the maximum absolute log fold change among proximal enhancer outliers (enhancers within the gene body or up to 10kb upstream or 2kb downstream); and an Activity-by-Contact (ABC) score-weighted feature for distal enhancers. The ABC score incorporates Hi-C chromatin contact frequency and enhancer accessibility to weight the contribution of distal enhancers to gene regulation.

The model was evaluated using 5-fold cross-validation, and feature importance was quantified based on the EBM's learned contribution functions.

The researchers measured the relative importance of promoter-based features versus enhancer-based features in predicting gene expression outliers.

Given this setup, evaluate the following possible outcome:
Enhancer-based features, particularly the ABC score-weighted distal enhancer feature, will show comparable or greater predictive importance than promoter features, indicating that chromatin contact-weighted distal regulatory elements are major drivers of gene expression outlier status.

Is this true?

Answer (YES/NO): NO